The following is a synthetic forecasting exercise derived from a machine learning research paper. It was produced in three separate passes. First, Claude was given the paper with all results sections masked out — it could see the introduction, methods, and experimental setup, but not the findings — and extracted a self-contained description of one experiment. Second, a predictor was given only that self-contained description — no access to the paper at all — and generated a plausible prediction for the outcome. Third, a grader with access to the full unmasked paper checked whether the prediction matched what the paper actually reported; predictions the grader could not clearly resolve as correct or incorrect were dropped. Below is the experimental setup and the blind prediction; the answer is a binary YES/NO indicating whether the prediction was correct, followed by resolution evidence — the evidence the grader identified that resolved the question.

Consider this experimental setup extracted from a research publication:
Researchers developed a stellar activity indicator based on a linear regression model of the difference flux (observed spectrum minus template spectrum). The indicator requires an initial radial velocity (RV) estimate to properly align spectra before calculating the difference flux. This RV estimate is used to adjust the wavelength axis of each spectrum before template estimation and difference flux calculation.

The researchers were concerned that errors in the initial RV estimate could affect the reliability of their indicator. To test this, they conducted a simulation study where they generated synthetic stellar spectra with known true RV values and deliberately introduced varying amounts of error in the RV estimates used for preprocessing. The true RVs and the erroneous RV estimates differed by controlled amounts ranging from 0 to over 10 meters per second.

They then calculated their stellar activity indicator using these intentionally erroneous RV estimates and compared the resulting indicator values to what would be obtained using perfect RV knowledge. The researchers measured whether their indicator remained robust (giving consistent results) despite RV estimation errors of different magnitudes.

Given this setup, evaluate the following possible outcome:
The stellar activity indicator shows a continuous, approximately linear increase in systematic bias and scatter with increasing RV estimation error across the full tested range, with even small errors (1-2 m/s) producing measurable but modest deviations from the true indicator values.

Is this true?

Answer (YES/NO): NO